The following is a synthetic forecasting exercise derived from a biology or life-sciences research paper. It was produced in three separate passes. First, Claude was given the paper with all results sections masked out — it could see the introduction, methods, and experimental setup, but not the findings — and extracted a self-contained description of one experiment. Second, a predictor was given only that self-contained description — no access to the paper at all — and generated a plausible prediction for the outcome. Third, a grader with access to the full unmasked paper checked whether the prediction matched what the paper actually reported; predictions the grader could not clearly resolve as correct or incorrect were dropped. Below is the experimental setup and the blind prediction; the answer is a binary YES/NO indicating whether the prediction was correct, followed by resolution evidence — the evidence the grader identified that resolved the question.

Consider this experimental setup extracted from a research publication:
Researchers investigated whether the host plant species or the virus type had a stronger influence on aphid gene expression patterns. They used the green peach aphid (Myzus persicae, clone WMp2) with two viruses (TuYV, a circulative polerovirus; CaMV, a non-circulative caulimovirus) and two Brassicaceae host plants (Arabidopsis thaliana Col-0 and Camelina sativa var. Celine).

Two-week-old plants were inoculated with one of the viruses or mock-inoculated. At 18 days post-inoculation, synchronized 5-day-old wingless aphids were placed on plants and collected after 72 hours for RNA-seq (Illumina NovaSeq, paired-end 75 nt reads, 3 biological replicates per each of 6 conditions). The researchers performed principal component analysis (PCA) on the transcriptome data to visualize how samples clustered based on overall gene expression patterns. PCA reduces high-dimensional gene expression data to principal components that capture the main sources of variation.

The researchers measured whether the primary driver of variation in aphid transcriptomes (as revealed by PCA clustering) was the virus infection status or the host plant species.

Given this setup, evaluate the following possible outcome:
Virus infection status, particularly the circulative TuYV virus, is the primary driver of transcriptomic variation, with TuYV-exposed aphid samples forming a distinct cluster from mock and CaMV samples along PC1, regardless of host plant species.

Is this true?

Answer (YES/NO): NO